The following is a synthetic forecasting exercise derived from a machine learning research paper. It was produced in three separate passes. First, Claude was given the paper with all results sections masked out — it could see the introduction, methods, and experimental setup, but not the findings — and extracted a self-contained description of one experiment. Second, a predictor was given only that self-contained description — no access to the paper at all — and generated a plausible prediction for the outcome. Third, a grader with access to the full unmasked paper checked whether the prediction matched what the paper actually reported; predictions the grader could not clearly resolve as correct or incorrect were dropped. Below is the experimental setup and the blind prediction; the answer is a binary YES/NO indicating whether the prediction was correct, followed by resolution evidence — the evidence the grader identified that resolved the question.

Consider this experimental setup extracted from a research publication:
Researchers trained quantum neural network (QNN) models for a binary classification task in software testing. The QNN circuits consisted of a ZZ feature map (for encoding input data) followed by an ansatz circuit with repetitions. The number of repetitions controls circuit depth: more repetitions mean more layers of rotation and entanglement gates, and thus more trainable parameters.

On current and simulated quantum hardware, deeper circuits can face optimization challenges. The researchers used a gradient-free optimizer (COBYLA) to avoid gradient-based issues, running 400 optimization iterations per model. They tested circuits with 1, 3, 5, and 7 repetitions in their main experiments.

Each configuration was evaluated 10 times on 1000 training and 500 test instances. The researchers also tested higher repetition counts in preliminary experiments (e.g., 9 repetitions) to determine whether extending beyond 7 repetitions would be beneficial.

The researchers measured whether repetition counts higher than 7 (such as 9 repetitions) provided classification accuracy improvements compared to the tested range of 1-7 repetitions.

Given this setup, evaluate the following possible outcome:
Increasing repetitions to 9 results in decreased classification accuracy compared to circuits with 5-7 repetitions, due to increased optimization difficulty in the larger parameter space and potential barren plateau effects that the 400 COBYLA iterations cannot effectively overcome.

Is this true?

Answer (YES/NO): NO